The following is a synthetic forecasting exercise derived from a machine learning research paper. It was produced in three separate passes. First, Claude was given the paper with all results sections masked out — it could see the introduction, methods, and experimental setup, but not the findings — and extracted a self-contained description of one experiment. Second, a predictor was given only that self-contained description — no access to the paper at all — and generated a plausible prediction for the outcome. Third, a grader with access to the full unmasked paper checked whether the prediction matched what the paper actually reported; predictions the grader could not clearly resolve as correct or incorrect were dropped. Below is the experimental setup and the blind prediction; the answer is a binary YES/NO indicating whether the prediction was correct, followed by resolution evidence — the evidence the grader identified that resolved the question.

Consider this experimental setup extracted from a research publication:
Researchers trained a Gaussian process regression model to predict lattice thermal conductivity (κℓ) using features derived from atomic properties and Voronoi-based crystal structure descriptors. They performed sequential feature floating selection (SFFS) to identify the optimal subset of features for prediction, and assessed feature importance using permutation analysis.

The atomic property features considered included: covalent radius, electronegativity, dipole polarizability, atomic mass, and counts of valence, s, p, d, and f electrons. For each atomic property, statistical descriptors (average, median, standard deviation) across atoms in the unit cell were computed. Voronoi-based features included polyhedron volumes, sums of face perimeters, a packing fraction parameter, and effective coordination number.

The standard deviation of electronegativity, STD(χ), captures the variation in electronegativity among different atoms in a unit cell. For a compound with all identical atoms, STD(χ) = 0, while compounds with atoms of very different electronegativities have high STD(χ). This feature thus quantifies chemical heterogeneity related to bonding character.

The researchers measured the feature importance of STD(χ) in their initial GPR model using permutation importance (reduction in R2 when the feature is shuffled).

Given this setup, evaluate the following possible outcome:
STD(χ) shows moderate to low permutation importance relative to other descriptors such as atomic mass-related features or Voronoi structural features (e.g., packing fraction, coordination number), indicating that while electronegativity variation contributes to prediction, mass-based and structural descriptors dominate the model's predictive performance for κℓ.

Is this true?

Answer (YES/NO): NO